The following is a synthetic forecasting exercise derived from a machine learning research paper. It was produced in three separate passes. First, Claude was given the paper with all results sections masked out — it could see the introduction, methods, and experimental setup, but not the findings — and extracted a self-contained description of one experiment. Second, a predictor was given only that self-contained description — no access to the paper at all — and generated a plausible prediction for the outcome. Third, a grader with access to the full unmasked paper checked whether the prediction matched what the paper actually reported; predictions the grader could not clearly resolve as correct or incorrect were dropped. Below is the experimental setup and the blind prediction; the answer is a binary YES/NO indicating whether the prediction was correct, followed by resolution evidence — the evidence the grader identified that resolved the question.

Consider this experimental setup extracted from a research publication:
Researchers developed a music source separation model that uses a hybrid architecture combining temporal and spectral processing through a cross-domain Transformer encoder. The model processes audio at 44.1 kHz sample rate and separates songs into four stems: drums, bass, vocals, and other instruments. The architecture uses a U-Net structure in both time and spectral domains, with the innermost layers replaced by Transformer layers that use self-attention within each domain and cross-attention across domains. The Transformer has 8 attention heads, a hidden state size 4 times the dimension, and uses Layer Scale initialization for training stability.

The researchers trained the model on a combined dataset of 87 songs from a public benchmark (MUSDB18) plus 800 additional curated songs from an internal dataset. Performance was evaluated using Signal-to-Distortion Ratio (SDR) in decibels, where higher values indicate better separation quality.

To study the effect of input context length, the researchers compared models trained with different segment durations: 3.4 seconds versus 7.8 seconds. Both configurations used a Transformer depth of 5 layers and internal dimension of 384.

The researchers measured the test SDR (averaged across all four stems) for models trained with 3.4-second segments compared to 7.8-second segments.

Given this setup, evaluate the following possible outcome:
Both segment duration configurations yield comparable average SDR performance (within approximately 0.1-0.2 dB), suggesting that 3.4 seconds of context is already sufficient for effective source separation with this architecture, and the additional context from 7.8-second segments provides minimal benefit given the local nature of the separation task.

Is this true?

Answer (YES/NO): NO